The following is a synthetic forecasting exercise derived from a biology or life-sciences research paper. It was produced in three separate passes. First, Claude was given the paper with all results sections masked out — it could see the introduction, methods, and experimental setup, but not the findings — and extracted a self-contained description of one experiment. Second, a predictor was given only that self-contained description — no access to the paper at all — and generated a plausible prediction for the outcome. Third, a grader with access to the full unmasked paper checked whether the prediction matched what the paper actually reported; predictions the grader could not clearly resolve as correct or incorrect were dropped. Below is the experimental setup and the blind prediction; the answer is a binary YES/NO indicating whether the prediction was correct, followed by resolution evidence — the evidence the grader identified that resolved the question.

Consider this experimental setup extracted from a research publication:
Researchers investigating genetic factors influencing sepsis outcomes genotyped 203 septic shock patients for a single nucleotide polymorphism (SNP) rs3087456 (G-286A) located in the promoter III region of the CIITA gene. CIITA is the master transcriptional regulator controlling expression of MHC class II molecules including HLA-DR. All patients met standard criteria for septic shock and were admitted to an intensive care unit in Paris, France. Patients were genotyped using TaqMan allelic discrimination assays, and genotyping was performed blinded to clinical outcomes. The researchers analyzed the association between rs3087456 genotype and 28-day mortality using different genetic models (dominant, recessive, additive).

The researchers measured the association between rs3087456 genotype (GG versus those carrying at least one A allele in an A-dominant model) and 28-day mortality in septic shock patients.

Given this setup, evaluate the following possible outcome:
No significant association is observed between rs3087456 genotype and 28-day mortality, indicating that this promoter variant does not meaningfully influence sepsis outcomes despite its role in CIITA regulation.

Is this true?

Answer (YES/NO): NO